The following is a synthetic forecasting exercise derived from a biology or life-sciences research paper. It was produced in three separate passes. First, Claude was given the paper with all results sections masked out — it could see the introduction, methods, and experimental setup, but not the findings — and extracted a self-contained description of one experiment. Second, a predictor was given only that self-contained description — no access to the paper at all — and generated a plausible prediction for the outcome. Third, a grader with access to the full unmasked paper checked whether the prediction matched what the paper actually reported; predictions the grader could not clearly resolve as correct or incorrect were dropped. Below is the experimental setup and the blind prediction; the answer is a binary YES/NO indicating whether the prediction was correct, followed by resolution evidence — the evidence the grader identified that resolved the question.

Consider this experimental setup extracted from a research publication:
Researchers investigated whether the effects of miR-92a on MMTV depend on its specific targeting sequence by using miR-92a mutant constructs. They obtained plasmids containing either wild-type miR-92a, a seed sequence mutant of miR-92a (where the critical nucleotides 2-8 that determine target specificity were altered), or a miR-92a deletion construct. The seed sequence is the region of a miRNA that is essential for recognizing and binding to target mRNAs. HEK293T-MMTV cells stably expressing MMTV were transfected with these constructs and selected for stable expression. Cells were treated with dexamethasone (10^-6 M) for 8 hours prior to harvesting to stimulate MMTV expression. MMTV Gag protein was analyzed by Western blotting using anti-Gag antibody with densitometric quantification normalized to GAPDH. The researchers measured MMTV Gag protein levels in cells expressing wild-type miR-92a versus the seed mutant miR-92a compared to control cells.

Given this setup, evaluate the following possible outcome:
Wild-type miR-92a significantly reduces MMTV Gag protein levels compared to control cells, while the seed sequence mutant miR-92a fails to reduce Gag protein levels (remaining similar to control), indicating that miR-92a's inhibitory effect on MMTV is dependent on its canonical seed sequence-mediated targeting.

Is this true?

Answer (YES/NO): YES